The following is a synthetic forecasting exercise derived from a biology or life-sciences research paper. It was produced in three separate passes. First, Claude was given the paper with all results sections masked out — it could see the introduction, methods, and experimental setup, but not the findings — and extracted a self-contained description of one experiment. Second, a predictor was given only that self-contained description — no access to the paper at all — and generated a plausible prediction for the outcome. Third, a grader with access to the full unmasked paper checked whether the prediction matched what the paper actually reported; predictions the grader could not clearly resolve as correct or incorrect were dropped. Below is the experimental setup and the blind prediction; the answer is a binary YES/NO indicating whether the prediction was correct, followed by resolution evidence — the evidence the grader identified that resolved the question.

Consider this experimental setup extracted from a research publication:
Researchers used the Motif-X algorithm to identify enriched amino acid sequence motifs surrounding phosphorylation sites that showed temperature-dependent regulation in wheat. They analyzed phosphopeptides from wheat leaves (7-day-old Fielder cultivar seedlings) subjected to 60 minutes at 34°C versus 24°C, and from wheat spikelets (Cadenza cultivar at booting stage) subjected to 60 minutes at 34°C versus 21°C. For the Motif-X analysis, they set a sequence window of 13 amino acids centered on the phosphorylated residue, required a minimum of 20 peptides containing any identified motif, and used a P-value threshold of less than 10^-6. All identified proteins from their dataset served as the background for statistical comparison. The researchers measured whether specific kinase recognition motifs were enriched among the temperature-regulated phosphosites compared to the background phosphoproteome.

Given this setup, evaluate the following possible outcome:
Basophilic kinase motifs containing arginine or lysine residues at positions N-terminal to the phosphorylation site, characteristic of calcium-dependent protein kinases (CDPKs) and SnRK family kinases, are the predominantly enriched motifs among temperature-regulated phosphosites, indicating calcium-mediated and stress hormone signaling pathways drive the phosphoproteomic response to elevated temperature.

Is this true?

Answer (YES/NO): NO